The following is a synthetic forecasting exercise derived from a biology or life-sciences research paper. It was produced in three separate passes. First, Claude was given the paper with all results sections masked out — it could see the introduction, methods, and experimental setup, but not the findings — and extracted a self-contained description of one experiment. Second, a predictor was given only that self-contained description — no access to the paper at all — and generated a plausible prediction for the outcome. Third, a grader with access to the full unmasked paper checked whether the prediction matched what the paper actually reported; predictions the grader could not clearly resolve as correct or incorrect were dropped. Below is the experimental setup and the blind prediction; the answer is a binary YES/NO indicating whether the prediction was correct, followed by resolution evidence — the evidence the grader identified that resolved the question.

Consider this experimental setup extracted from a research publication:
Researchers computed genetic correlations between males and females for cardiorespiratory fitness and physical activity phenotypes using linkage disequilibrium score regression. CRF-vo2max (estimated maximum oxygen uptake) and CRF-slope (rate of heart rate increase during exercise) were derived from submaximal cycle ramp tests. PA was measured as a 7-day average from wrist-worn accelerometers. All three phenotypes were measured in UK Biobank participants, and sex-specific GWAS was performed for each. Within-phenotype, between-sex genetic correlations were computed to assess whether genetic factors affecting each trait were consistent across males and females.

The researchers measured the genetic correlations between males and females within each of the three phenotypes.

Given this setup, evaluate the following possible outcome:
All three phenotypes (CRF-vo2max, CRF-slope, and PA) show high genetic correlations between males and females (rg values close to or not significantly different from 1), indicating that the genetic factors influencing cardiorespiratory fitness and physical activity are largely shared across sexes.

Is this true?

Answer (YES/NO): YES